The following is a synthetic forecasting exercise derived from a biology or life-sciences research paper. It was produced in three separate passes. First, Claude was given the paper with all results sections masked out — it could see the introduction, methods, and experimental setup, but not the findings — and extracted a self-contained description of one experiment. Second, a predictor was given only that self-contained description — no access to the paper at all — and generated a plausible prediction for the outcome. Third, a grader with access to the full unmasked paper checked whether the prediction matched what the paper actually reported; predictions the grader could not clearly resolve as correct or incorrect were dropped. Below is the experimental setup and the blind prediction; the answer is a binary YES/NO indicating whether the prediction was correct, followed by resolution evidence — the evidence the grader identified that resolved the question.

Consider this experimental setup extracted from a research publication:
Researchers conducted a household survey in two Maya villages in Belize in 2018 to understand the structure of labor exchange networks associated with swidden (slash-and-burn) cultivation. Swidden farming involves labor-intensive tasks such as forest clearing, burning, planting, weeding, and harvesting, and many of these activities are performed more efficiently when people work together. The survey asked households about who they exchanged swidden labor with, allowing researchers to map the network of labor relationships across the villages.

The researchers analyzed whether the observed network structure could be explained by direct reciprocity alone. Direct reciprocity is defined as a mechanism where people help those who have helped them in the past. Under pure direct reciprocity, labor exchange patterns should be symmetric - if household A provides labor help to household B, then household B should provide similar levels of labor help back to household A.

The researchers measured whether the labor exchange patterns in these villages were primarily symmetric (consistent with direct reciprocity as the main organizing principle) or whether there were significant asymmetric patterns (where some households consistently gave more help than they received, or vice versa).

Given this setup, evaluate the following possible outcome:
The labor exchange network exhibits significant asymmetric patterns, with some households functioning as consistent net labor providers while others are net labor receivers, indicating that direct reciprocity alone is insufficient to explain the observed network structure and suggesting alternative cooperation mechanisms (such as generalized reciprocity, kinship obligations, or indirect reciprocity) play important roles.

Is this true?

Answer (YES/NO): YES